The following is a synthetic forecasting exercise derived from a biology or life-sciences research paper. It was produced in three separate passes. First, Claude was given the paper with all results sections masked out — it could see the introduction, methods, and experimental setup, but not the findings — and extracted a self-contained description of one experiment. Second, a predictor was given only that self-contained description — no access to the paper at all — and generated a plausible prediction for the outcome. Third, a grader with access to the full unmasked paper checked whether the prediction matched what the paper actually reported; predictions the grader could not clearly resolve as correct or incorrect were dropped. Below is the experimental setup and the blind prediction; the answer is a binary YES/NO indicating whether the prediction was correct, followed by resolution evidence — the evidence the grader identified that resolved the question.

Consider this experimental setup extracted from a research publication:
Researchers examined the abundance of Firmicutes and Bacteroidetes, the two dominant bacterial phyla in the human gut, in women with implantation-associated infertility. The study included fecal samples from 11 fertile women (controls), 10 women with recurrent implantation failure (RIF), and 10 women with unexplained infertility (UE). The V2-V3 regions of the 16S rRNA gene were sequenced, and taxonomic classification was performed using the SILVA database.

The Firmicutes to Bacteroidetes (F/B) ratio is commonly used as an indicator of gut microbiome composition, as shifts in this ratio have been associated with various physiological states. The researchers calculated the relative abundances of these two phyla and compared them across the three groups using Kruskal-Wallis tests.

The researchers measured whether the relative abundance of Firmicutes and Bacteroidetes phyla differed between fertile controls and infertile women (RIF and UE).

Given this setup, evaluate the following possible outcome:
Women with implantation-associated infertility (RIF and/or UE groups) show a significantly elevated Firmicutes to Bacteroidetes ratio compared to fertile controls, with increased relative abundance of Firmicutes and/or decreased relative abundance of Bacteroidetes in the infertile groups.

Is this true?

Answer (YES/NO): NO